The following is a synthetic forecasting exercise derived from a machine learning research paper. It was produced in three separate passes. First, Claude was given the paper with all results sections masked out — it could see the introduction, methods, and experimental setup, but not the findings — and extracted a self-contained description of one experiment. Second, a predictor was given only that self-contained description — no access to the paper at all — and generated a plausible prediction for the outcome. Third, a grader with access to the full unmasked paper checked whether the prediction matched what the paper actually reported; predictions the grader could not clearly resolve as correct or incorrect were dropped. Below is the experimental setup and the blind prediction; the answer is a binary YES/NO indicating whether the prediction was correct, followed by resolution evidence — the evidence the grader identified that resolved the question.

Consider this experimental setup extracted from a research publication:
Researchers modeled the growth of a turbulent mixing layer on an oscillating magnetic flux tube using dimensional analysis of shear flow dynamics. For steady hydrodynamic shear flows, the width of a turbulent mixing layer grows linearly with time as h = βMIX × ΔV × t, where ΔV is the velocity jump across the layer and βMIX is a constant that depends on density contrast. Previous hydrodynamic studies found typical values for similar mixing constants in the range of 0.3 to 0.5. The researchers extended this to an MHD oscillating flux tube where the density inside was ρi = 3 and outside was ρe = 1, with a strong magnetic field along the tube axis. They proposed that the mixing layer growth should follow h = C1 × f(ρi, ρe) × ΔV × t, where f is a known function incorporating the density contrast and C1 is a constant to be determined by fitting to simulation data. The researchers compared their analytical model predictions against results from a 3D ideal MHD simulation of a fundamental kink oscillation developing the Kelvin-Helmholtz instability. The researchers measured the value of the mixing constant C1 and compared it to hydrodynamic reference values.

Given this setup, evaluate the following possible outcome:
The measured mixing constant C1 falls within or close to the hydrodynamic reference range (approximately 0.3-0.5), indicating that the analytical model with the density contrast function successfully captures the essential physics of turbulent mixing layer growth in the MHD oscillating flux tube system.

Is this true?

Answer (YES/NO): YES